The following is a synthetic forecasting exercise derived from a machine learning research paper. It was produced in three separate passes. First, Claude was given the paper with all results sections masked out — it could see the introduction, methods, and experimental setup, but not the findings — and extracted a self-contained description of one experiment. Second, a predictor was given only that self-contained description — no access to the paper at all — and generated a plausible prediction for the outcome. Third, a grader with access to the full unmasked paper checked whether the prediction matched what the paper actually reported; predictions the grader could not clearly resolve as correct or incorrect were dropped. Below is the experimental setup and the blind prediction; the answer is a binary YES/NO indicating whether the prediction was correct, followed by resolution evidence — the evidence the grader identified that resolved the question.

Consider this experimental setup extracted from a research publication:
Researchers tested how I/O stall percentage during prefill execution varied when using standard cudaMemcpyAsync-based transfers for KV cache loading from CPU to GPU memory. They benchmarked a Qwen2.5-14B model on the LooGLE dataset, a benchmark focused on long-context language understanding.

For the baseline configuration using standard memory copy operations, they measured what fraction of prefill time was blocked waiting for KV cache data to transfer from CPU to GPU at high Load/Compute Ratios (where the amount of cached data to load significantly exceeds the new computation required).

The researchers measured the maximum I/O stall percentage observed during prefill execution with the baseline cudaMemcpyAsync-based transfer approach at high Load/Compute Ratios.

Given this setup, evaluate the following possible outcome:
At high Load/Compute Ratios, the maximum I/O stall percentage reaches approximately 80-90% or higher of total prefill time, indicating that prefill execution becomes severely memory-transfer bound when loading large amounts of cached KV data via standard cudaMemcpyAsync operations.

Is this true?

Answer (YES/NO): NO